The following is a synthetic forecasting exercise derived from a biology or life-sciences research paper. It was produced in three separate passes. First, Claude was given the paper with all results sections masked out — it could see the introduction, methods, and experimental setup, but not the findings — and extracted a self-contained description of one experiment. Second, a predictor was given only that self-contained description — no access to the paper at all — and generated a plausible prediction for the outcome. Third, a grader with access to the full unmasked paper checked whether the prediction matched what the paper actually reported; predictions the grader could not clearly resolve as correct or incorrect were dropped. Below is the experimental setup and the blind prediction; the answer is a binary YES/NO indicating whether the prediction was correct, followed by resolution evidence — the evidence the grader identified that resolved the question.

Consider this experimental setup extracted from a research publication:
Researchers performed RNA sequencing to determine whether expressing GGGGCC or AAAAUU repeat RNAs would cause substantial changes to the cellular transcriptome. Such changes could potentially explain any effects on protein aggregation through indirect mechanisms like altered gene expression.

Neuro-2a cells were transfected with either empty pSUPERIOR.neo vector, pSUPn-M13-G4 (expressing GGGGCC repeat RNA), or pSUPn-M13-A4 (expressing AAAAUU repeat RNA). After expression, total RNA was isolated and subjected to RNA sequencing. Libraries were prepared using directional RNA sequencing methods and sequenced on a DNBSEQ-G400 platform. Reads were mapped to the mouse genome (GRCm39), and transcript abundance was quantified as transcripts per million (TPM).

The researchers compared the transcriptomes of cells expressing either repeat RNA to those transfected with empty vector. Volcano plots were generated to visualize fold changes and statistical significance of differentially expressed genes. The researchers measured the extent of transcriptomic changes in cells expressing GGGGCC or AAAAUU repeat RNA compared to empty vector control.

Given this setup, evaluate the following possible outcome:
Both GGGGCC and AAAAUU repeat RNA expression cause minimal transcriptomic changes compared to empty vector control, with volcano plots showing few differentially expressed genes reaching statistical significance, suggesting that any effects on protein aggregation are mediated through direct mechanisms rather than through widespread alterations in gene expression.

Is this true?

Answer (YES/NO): YES